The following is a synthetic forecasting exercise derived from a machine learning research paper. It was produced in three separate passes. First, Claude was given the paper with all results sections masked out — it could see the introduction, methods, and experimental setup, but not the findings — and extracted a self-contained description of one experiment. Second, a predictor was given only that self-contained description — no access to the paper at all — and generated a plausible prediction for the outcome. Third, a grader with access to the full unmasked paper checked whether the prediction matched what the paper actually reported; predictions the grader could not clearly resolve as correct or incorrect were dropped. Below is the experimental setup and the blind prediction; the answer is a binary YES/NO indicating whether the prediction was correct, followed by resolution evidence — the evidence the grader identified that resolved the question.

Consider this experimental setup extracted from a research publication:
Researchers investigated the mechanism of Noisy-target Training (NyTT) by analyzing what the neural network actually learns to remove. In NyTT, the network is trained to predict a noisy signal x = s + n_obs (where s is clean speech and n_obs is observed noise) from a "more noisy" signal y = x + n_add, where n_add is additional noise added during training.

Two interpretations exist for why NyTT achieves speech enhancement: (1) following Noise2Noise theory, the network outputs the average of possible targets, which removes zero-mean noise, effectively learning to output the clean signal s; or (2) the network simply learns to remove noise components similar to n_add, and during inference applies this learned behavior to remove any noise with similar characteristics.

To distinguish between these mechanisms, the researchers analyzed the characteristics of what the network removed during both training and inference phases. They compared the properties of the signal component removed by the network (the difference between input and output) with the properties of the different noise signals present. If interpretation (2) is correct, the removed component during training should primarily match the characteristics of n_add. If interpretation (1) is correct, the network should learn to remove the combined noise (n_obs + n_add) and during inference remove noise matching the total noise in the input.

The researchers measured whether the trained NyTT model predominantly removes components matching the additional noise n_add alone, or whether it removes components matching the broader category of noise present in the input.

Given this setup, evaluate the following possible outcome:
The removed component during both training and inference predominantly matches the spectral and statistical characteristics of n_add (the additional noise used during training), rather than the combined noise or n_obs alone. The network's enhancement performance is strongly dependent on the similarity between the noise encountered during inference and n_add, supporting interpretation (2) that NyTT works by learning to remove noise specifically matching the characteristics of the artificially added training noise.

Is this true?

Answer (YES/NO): YES